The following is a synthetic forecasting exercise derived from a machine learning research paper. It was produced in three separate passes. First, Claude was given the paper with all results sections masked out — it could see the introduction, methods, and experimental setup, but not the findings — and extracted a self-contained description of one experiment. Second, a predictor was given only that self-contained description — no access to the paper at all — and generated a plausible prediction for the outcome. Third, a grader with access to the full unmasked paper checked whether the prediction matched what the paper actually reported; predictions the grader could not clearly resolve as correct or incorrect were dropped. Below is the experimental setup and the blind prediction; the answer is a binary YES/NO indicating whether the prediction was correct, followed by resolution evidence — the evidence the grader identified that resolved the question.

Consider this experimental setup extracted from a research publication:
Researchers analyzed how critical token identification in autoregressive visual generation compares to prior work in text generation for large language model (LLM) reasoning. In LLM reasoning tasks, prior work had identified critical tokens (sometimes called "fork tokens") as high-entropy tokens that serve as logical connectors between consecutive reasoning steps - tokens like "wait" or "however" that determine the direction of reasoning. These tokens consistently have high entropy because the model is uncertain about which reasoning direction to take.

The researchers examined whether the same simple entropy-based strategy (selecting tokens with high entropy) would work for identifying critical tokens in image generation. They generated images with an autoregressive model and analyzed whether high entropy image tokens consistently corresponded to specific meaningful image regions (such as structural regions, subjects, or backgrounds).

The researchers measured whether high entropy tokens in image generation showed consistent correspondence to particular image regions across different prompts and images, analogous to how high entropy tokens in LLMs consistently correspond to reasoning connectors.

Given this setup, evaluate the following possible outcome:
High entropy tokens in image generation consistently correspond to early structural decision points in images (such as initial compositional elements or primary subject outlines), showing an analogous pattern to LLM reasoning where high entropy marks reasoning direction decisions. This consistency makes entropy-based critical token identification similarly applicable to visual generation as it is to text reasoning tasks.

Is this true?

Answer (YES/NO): NO